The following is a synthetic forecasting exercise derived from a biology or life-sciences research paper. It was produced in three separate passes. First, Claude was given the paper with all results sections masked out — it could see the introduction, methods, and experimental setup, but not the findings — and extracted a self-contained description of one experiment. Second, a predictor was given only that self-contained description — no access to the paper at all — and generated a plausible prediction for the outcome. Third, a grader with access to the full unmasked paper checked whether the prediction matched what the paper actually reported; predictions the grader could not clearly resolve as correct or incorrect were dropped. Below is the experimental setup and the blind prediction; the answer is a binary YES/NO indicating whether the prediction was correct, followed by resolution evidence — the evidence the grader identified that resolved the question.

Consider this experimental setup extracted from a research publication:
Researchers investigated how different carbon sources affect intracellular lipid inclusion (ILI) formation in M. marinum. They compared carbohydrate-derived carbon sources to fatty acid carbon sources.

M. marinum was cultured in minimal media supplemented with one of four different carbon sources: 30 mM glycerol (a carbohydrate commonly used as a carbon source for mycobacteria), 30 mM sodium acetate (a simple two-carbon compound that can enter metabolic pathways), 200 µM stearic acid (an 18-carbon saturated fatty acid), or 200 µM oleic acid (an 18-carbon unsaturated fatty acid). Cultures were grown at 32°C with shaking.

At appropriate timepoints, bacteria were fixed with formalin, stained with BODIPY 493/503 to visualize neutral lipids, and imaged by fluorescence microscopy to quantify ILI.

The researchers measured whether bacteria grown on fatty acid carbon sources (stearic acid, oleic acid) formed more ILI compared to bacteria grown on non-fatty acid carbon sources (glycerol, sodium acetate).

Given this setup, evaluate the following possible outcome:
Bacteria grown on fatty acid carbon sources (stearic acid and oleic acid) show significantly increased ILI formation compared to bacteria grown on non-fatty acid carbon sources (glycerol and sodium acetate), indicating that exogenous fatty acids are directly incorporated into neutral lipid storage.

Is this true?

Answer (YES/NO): YES